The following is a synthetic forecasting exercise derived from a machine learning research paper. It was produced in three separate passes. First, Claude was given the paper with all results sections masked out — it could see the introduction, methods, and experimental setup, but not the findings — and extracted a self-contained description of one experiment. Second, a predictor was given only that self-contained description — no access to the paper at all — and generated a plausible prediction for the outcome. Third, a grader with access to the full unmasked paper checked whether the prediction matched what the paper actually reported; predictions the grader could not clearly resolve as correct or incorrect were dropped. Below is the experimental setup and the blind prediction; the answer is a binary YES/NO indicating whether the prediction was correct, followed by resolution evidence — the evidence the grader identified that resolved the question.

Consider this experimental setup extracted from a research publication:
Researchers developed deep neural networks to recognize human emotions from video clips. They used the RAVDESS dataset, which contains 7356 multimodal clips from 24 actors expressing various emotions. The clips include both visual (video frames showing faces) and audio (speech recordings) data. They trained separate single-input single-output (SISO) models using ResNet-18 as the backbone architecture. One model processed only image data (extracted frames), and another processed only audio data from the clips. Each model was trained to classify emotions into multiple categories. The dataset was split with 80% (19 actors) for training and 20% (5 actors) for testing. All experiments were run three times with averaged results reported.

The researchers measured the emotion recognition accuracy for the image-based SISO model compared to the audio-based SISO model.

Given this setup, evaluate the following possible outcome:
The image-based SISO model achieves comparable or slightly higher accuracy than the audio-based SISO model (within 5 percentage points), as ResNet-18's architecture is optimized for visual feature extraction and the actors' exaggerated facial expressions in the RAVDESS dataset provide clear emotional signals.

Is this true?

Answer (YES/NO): YES